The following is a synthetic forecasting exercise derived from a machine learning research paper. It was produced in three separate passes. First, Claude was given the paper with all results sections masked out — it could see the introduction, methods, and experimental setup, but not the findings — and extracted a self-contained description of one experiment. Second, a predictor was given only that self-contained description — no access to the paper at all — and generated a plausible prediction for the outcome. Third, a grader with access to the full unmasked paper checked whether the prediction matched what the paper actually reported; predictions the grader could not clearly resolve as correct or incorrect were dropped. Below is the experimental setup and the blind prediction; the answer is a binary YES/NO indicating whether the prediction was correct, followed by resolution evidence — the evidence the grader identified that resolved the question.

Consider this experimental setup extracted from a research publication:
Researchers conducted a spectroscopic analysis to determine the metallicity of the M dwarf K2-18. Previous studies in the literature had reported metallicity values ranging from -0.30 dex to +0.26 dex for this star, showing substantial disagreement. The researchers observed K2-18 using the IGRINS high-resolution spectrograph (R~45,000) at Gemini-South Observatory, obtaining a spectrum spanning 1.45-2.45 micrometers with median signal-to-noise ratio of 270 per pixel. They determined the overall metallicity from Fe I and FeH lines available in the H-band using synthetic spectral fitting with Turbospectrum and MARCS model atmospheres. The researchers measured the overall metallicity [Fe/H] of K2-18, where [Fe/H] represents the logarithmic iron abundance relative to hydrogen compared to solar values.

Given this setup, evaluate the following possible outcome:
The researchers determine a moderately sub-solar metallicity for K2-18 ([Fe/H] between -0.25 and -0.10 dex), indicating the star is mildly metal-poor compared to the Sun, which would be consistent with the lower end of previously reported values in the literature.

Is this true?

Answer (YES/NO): NO